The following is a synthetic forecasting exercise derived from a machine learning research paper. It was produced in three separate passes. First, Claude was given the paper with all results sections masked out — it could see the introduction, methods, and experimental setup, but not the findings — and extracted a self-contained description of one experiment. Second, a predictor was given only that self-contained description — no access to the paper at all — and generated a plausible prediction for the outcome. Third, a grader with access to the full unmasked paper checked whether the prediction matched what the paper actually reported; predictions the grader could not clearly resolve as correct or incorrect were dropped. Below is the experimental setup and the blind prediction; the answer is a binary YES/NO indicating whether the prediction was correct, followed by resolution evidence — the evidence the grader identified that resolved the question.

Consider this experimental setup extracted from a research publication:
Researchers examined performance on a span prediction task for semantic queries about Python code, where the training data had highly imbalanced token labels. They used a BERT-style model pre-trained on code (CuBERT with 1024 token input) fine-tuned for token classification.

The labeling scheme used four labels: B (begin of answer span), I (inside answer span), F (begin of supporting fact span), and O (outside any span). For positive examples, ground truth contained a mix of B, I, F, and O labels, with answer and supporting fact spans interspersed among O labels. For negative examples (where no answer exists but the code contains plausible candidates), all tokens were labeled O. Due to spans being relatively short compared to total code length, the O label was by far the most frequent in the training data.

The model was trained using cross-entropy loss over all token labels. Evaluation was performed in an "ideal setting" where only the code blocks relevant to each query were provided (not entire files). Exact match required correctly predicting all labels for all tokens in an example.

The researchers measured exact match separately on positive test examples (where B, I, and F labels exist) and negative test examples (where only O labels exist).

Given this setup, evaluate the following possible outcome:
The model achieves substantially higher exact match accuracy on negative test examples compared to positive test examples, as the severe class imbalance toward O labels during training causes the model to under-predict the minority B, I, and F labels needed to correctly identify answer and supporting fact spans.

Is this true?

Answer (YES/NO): YES